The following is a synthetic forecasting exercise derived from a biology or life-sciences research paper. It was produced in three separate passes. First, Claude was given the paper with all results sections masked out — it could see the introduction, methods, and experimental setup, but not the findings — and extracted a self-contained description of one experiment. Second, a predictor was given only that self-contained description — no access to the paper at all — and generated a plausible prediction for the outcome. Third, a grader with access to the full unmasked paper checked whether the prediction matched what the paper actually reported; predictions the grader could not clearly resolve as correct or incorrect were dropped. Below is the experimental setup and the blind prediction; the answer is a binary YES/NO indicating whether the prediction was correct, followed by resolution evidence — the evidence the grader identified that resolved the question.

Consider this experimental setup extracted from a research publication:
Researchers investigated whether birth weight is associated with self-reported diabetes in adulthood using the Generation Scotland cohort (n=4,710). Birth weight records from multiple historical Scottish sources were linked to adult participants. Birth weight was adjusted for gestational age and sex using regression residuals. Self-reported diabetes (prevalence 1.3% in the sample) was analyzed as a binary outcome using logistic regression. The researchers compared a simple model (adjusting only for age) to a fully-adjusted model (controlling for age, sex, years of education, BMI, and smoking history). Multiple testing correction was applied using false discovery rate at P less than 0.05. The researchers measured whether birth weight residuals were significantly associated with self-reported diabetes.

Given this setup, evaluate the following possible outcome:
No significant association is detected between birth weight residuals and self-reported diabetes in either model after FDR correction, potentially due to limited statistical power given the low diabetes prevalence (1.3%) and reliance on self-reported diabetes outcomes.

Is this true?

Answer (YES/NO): YES